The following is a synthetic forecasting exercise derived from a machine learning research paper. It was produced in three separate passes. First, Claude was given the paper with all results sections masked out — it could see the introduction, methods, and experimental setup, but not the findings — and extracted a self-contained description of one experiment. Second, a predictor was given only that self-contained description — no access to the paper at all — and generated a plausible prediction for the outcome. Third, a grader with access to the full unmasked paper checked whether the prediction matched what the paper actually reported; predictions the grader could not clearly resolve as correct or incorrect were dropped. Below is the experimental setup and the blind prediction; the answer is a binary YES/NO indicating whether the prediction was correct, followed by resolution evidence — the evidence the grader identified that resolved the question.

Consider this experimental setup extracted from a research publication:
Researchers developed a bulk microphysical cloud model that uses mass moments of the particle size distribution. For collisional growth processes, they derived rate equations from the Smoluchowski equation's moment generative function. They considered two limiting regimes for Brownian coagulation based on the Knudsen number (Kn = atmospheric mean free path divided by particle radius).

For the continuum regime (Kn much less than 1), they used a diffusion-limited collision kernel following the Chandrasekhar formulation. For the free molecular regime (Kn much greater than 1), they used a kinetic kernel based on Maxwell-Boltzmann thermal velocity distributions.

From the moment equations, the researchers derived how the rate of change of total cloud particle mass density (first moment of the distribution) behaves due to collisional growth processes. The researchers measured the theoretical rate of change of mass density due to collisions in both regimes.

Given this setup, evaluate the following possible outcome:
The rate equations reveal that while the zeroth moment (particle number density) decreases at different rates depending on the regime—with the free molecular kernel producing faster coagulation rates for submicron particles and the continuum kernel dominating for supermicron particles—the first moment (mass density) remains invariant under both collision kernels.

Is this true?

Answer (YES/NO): NO